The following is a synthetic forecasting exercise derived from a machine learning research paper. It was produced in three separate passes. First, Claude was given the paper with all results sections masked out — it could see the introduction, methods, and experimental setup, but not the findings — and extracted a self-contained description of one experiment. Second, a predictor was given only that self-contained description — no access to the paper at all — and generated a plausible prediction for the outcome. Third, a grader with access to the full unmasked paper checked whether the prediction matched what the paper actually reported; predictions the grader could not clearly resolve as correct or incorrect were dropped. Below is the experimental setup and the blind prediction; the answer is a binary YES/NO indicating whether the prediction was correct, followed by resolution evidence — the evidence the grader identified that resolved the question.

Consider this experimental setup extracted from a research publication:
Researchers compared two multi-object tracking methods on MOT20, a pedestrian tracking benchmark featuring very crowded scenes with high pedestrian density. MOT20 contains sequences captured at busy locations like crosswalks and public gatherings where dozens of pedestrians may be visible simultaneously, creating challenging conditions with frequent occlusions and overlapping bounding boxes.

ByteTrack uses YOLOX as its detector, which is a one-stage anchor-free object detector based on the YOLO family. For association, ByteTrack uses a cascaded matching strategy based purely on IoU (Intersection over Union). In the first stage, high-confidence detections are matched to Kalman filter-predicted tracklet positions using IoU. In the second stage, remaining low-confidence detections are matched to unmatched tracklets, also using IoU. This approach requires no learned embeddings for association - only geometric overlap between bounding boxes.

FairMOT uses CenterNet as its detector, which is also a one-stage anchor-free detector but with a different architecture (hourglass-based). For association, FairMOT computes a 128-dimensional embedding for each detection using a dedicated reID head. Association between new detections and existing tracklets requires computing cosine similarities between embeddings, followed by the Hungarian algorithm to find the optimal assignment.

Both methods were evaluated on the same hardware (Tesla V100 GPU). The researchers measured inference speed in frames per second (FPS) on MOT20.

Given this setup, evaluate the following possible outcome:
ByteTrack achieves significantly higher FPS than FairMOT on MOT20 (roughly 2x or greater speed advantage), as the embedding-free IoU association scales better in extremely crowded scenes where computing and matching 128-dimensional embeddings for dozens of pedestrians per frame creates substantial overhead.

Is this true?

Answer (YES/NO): NO